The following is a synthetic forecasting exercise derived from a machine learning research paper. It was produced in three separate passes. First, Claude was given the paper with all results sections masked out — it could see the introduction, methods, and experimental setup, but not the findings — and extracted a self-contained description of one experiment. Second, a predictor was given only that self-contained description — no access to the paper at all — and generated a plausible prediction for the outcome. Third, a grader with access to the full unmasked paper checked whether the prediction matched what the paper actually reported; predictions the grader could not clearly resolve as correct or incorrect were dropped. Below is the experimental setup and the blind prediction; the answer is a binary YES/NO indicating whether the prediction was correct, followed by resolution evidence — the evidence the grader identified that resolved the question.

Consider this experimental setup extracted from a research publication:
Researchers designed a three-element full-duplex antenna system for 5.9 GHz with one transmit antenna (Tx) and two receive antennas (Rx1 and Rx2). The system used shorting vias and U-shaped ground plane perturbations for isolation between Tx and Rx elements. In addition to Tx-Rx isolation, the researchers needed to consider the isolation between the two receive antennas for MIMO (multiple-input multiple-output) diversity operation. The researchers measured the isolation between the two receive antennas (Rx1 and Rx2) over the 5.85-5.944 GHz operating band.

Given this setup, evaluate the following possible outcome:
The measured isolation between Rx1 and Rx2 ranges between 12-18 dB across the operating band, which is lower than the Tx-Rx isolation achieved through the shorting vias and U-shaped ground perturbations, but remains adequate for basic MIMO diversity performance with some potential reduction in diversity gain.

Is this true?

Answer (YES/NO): NO